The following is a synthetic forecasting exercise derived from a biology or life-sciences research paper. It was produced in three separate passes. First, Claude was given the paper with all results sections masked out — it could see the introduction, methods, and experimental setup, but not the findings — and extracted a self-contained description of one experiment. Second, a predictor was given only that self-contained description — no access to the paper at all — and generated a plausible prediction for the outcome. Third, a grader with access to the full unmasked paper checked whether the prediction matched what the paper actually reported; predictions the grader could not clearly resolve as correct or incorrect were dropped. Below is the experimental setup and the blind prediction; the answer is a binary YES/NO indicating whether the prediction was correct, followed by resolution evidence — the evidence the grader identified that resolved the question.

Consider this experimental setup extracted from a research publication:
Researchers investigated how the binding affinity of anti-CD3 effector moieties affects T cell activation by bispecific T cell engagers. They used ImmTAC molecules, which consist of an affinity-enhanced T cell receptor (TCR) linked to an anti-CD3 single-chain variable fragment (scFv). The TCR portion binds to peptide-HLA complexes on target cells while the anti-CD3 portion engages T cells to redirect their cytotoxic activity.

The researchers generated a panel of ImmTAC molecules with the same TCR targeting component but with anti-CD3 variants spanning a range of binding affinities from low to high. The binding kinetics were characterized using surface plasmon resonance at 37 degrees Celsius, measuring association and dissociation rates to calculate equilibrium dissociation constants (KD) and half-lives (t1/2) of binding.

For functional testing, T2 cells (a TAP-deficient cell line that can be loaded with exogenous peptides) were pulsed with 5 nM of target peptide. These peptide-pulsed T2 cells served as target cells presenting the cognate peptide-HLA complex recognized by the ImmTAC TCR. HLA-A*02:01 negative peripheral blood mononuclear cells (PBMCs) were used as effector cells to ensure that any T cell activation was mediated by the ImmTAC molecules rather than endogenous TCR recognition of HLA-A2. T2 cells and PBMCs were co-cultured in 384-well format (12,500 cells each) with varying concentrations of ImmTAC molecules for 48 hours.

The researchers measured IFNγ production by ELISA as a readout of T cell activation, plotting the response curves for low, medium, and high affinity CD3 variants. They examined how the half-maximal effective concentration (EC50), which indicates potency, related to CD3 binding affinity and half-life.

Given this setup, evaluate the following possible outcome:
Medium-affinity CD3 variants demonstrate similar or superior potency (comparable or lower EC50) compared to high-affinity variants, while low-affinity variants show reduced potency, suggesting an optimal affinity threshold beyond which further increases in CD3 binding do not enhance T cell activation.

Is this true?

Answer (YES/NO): NO